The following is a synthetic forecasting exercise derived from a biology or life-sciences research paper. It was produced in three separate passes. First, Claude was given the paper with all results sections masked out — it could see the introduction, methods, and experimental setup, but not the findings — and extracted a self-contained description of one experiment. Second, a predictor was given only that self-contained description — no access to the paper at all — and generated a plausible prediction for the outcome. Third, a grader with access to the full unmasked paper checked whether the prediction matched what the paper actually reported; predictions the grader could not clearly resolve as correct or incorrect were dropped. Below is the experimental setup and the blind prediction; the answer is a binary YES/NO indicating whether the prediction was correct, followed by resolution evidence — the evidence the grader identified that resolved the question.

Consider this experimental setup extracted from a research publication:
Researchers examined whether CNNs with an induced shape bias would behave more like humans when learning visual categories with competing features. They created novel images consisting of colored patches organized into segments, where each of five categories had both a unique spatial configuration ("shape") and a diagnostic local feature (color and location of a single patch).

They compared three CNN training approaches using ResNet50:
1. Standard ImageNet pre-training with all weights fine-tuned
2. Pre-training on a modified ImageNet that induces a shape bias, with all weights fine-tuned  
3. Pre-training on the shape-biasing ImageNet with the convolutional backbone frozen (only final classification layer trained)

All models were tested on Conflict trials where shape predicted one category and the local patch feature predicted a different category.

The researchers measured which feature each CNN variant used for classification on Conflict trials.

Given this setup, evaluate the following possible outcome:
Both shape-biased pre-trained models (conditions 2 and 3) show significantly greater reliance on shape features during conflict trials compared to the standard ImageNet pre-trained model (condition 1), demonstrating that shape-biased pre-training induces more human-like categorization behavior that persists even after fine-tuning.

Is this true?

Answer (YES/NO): NO